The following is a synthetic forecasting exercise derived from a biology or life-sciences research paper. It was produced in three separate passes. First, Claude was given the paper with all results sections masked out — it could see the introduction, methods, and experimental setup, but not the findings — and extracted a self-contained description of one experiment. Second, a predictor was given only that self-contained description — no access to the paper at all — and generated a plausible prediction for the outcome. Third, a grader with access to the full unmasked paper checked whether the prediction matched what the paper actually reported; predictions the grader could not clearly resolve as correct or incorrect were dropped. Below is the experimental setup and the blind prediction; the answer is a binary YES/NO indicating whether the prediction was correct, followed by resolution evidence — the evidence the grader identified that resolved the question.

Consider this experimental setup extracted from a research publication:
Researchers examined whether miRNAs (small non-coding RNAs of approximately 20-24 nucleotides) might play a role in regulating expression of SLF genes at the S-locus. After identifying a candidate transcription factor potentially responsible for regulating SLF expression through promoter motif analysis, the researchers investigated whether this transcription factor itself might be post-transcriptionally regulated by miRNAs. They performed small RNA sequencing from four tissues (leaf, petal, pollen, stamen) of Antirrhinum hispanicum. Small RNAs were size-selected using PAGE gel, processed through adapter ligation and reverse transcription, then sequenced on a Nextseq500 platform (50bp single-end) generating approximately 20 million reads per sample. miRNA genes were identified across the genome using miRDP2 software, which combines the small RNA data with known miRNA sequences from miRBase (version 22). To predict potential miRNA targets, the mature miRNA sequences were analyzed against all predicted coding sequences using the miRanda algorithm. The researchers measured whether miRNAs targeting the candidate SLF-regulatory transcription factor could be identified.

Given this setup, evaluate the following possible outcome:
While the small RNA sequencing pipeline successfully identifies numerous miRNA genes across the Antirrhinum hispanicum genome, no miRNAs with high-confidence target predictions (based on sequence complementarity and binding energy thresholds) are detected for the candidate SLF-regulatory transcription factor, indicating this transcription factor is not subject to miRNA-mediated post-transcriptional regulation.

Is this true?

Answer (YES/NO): NO